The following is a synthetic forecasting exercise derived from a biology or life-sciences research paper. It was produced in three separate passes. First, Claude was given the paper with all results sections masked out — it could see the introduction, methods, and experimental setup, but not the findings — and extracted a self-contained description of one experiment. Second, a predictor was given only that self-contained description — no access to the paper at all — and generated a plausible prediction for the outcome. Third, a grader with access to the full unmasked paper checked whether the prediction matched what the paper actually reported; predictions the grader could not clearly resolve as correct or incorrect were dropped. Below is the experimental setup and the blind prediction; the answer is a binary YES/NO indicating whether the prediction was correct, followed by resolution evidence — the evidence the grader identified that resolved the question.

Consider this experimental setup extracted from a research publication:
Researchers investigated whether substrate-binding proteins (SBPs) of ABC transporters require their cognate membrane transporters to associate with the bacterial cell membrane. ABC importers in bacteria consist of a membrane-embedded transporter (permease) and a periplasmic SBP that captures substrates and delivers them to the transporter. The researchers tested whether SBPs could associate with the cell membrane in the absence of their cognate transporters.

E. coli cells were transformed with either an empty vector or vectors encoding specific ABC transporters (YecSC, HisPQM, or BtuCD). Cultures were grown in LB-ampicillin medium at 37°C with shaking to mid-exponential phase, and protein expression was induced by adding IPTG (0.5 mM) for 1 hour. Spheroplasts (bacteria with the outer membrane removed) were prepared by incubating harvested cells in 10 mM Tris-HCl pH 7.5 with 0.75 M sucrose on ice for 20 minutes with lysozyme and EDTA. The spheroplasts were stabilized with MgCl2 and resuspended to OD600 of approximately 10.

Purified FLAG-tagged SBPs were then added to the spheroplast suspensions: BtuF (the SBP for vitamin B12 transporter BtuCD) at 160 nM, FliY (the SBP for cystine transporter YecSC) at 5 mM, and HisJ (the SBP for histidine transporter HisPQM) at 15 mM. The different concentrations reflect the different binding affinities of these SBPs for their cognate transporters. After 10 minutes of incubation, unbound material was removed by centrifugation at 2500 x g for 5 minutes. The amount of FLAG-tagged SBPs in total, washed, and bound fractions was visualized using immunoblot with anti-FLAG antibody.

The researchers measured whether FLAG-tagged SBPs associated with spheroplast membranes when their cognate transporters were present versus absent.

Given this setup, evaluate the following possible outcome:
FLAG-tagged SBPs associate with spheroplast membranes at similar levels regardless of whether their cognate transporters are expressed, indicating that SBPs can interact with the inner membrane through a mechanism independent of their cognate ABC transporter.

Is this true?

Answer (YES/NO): NO